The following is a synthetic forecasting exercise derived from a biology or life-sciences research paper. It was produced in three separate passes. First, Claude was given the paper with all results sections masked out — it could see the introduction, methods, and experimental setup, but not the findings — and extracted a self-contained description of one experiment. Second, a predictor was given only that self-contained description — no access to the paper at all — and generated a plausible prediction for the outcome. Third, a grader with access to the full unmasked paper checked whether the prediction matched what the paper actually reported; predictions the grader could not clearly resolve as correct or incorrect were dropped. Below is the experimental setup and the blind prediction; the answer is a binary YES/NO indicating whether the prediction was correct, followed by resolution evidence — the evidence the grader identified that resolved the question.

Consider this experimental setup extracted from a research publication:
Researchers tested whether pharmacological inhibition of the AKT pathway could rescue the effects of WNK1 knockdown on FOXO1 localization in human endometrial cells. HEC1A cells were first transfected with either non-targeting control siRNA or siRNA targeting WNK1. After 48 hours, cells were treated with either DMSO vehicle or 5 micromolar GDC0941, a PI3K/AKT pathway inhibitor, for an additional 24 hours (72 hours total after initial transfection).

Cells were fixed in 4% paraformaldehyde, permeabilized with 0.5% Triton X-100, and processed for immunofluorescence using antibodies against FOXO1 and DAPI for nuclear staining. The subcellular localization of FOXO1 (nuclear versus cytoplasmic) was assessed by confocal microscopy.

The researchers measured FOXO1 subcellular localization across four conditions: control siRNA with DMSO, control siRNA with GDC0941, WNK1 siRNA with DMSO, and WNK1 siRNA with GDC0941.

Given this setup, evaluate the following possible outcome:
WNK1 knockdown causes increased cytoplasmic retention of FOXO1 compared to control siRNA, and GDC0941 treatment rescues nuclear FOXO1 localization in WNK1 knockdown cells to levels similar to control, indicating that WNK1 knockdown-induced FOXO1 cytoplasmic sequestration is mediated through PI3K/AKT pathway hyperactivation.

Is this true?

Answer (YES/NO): YES